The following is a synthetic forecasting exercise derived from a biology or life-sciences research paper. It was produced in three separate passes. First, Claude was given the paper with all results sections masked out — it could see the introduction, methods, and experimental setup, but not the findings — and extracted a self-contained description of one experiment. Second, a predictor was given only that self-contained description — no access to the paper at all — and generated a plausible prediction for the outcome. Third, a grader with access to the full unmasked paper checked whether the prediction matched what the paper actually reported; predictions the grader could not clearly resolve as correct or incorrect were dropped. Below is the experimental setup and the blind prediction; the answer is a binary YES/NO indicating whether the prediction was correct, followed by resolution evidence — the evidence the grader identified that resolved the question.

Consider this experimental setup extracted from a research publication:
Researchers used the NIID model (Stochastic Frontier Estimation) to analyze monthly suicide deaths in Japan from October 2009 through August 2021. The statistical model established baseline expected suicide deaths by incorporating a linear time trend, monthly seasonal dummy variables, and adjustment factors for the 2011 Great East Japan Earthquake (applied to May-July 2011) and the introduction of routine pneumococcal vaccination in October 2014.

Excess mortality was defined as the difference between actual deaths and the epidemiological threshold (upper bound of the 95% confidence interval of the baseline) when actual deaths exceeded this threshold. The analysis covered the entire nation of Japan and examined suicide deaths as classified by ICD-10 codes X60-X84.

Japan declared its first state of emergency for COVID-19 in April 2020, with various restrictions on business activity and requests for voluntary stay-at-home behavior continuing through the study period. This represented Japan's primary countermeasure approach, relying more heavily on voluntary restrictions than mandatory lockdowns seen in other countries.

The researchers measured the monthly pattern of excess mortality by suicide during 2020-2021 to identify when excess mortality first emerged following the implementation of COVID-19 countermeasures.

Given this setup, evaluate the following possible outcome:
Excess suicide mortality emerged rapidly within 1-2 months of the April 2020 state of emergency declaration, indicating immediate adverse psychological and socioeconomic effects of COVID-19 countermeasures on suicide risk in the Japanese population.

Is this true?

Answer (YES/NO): NO